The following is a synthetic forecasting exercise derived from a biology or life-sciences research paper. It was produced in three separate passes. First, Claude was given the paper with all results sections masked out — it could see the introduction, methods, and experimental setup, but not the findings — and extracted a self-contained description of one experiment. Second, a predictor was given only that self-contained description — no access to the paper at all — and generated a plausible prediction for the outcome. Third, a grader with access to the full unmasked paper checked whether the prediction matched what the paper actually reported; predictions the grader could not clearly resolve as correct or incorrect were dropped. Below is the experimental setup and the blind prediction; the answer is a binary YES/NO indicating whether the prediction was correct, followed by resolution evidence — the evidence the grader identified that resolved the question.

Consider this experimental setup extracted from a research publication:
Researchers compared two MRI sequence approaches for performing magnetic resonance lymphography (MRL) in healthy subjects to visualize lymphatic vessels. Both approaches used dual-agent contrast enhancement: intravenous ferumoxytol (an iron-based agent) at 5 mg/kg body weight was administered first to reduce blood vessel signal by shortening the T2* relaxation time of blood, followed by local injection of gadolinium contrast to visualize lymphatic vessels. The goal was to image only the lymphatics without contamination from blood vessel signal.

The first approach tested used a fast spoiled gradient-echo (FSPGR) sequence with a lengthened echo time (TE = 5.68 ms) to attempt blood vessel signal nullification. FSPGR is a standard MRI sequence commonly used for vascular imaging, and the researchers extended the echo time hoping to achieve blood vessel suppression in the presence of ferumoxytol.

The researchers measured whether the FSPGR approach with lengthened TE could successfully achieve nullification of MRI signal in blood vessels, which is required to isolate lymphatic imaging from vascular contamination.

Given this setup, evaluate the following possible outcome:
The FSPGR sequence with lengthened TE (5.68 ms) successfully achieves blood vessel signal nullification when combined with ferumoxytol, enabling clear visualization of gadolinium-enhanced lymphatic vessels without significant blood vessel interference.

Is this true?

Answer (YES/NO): NO